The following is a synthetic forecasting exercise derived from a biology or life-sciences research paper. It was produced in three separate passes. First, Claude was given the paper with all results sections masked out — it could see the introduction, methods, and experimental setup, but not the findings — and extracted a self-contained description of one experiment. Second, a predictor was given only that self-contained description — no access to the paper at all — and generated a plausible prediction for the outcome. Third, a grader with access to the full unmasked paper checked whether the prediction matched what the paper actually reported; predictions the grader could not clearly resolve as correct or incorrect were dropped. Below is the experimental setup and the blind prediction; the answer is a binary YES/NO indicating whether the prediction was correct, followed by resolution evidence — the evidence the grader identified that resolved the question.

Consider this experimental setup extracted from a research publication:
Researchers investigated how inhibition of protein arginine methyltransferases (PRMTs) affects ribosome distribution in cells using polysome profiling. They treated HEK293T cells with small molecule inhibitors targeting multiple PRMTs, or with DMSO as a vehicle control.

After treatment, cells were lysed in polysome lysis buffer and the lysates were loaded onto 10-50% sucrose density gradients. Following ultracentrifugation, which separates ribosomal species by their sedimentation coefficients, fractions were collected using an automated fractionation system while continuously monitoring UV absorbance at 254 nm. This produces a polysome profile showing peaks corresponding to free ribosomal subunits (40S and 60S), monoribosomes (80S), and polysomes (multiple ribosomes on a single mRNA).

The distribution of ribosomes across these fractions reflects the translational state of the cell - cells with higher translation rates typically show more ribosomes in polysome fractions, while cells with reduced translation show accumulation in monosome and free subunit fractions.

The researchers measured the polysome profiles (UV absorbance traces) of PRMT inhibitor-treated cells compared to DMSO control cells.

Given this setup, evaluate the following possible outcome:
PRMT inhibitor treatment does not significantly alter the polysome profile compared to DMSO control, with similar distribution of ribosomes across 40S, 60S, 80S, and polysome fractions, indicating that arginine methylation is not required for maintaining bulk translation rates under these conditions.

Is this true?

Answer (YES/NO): NO